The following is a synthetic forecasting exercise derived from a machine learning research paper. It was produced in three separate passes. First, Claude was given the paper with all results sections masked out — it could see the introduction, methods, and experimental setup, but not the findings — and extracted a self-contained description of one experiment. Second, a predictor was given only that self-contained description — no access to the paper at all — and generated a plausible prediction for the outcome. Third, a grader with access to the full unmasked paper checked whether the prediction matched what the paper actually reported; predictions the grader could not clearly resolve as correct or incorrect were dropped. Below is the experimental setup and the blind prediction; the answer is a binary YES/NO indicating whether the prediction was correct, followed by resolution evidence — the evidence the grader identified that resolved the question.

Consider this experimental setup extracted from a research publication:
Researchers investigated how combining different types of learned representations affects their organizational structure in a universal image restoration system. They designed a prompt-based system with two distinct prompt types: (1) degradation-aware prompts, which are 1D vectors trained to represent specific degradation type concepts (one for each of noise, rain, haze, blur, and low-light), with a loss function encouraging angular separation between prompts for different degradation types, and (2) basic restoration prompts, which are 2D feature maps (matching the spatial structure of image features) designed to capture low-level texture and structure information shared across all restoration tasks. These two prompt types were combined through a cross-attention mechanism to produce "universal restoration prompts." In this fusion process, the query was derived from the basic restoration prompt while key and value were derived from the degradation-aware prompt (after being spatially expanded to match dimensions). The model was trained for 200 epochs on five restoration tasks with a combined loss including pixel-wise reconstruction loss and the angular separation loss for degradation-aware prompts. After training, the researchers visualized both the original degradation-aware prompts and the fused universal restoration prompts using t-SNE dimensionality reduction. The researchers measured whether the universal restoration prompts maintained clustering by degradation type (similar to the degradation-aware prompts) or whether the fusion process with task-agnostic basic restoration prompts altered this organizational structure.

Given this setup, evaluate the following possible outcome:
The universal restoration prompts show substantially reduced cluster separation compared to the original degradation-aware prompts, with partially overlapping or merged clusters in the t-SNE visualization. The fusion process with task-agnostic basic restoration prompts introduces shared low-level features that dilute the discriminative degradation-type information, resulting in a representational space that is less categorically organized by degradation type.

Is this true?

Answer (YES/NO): NO